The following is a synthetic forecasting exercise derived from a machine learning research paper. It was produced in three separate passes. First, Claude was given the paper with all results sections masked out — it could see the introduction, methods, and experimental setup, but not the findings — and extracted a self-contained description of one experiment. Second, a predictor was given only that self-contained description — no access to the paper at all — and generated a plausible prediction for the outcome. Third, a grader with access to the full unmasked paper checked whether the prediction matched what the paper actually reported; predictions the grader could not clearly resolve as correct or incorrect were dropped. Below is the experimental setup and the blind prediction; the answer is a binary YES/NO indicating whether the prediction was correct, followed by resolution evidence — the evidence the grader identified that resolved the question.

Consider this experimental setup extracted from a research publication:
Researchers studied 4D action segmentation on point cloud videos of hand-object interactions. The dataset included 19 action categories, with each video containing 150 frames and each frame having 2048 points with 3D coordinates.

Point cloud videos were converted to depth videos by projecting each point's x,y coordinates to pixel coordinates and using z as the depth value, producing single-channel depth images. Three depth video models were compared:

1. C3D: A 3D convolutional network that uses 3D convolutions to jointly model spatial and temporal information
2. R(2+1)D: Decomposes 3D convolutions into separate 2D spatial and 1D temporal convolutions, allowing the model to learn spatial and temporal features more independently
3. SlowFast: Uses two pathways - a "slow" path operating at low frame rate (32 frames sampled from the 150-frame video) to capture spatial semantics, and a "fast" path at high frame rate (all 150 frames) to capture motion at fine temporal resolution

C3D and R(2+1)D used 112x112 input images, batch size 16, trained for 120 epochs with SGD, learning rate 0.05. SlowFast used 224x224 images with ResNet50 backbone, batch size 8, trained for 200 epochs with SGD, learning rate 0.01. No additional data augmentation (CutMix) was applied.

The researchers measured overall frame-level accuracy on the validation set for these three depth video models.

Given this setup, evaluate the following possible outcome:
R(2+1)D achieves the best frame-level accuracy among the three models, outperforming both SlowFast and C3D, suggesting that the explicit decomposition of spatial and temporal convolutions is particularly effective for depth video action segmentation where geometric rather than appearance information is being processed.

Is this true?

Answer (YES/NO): NO